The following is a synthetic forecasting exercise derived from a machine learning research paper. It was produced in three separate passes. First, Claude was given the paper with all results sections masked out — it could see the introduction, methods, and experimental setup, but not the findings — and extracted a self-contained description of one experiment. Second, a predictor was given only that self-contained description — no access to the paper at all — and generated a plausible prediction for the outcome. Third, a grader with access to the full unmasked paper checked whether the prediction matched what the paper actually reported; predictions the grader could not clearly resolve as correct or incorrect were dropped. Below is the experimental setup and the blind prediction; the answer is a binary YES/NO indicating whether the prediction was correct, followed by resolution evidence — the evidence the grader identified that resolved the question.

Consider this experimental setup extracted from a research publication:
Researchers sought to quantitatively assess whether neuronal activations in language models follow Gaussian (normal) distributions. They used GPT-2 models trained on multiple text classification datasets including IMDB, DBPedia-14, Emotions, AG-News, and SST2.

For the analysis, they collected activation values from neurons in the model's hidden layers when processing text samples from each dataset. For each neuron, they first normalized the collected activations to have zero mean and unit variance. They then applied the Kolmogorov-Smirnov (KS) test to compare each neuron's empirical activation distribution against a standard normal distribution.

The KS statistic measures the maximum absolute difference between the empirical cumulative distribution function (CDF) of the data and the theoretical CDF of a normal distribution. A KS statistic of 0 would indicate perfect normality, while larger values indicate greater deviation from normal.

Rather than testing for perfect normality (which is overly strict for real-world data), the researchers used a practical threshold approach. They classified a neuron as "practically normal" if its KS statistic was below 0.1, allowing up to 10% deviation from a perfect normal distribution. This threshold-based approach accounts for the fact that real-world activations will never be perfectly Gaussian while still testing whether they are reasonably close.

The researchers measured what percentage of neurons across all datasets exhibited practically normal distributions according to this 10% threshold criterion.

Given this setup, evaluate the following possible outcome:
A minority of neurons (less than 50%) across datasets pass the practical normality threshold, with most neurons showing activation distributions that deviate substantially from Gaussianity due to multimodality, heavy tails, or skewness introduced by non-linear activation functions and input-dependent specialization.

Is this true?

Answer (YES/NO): NO